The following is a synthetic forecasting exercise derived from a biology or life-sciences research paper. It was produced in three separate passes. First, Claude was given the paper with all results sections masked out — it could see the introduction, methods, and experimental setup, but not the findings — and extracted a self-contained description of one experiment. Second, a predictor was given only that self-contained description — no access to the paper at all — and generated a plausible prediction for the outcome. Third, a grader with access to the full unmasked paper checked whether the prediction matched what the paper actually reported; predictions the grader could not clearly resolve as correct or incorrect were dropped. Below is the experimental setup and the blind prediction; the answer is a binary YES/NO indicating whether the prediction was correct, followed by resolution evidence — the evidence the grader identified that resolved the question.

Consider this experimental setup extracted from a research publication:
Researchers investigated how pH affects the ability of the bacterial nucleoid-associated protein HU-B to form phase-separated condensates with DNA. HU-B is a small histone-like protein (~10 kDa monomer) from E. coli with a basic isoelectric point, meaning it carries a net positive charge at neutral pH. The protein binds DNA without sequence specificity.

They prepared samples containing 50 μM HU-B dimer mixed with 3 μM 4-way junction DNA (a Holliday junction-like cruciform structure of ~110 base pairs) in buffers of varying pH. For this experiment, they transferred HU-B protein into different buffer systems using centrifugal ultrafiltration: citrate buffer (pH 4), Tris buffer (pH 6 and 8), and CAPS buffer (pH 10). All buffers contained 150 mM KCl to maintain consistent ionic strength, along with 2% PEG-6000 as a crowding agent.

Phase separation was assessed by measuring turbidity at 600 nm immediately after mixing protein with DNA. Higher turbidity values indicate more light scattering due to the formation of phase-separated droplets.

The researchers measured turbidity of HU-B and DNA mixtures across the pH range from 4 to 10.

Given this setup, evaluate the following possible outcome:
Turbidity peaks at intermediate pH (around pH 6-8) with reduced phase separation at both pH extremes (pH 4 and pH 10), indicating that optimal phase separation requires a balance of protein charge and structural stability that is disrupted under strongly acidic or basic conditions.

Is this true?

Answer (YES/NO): NO